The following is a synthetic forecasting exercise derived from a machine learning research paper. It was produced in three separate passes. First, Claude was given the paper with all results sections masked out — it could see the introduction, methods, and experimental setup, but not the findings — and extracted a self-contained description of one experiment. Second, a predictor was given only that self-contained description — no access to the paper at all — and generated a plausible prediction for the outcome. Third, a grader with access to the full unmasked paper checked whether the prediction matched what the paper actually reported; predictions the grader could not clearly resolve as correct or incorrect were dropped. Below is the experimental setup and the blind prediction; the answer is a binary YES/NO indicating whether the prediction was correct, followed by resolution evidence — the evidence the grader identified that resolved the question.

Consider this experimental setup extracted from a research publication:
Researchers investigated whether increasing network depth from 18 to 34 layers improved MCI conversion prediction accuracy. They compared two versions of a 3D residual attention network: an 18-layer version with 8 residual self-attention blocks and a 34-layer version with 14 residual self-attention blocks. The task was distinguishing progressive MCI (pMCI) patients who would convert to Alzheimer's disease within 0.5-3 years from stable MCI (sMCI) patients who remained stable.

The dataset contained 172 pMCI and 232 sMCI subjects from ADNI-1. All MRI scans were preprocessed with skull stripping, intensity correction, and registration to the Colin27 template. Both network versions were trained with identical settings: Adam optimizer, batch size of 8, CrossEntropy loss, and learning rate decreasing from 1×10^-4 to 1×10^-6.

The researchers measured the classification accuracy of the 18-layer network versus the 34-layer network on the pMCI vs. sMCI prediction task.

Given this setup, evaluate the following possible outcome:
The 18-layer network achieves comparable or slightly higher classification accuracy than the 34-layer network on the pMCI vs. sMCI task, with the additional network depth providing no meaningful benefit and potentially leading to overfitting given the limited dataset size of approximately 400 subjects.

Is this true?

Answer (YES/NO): NO